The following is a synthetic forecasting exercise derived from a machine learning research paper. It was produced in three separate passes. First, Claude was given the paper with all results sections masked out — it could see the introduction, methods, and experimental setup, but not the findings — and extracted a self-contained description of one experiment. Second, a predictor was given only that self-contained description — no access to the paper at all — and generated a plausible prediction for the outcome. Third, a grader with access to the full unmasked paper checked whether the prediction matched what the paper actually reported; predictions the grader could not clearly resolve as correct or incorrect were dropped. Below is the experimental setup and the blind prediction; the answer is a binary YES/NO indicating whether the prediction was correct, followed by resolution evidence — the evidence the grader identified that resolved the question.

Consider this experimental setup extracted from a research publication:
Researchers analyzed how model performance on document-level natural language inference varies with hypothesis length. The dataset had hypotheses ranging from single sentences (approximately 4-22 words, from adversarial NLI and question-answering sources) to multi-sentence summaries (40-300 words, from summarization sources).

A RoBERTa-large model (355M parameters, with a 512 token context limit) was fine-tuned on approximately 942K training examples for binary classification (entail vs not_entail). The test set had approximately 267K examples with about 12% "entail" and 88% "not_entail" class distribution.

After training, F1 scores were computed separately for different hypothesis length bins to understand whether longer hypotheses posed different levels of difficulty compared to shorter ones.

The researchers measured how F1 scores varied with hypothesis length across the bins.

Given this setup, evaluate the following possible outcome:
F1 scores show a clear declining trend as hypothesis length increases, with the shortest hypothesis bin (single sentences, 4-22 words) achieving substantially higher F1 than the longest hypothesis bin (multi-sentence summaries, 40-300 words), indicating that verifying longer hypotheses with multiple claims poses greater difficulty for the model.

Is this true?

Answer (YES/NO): YES